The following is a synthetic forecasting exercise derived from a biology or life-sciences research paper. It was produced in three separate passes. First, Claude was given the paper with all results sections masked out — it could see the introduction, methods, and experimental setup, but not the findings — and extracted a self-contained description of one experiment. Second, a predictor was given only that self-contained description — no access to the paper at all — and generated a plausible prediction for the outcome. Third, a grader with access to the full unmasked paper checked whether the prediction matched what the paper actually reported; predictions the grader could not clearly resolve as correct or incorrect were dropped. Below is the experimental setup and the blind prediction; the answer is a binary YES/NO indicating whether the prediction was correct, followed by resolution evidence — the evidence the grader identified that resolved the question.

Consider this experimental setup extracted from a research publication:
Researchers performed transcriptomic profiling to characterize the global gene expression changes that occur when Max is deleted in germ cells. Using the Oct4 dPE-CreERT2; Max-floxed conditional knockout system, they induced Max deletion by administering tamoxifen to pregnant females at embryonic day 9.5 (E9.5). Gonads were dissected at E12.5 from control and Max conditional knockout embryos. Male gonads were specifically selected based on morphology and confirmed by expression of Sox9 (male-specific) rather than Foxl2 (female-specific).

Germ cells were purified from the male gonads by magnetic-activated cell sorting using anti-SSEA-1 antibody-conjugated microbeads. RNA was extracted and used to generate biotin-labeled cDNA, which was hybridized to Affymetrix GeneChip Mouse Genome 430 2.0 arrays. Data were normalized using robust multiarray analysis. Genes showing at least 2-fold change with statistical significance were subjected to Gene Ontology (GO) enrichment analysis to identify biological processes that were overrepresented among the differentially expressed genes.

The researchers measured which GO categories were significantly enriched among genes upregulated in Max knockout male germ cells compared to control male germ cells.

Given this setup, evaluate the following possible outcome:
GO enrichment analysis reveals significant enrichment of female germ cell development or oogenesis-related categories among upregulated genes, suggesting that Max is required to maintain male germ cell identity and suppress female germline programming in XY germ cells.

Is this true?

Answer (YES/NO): NO